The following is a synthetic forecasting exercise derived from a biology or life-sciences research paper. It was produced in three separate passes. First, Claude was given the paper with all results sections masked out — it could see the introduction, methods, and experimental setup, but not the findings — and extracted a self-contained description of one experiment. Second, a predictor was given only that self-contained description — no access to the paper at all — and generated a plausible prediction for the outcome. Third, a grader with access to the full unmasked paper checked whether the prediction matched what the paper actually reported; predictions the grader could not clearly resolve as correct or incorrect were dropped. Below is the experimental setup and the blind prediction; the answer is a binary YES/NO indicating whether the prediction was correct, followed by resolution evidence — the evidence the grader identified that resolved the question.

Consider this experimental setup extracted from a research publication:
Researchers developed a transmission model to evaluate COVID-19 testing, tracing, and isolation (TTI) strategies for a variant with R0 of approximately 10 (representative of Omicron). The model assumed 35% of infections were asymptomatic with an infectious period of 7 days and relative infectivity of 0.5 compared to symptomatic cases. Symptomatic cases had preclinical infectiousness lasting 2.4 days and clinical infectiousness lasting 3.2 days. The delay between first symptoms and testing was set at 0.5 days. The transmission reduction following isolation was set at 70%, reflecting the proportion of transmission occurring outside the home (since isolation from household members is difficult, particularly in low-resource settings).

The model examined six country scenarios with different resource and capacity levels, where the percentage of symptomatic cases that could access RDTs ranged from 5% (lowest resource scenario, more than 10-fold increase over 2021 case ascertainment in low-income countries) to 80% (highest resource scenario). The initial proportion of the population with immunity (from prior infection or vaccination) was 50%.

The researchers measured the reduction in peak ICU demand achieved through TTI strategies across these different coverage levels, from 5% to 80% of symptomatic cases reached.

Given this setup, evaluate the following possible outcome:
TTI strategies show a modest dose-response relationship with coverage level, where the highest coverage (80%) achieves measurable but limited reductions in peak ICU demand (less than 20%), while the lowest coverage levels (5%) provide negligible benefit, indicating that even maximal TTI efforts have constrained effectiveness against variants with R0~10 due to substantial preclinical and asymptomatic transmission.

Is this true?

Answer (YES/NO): YES